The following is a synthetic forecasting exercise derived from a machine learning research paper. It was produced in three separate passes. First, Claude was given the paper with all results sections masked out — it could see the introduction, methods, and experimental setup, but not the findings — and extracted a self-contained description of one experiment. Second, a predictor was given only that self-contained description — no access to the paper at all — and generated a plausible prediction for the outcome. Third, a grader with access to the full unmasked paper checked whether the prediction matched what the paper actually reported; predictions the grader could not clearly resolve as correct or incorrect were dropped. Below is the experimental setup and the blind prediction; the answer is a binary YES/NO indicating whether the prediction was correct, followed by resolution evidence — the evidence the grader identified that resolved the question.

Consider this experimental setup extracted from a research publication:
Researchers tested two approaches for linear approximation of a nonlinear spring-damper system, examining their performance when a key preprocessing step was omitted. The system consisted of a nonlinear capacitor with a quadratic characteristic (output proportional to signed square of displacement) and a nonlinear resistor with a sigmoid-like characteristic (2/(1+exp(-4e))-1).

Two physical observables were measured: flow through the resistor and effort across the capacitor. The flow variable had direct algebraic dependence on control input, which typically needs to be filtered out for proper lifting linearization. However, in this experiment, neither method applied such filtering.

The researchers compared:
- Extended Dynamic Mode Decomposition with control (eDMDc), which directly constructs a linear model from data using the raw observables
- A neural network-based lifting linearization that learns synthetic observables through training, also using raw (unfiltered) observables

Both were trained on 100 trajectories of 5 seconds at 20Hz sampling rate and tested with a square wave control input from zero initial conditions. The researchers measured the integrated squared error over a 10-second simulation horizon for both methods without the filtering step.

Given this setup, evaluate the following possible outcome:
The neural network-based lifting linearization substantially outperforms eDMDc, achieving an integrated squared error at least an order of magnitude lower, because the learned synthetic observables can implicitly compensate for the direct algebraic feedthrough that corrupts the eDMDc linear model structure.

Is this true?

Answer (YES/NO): NO